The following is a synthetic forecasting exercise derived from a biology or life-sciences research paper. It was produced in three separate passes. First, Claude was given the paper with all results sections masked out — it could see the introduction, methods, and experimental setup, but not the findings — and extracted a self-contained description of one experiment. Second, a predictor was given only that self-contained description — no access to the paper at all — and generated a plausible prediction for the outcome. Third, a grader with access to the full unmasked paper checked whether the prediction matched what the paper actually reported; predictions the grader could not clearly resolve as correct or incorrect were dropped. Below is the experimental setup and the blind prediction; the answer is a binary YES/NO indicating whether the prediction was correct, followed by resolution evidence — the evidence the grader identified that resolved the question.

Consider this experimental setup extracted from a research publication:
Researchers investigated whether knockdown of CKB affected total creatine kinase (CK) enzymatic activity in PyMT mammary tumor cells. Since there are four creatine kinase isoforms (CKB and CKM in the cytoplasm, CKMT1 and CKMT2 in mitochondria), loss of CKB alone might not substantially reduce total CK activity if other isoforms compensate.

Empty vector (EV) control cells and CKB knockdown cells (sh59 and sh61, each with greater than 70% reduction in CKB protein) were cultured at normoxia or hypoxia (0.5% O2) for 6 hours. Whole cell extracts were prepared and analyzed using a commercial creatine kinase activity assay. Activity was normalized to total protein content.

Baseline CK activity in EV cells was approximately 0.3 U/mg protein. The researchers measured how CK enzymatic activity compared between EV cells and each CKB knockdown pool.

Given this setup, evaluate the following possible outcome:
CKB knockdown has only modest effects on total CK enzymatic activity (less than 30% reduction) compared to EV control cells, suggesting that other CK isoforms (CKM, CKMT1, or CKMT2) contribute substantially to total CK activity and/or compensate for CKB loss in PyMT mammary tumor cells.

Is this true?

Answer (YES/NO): NO